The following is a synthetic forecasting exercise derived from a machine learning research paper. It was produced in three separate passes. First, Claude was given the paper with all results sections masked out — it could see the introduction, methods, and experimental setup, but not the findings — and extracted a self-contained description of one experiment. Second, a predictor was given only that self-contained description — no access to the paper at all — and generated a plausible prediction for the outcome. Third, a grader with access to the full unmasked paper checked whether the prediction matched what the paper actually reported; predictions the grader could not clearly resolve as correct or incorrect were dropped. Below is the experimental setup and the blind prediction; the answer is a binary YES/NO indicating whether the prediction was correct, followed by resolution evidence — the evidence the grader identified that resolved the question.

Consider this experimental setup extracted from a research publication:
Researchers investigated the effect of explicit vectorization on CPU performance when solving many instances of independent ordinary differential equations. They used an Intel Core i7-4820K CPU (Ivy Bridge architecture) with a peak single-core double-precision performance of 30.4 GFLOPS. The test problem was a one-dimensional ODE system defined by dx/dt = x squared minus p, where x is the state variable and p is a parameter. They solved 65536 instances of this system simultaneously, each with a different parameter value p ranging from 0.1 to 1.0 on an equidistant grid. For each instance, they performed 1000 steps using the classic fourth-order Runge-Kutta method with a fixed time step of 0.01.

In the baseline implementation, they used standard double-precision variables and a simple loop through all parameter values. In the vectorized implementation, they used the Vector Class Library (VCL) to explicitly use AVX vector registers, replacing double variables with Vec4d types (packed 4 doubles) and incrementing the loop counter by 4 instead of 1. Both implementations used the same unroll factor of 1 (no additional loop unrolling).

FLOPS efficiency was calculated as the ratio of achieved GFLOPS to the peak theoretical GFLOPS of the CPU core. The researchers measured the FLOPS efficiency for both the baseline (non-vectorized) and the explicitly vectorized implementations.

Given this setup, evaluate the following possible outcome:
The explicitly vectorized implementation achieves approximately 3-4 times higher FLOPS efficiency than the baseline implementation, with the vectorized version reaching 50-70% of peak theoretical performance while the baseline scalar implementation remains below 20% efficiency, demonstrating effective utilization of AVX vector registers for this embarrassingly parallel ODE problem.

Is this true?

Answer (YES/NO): NO